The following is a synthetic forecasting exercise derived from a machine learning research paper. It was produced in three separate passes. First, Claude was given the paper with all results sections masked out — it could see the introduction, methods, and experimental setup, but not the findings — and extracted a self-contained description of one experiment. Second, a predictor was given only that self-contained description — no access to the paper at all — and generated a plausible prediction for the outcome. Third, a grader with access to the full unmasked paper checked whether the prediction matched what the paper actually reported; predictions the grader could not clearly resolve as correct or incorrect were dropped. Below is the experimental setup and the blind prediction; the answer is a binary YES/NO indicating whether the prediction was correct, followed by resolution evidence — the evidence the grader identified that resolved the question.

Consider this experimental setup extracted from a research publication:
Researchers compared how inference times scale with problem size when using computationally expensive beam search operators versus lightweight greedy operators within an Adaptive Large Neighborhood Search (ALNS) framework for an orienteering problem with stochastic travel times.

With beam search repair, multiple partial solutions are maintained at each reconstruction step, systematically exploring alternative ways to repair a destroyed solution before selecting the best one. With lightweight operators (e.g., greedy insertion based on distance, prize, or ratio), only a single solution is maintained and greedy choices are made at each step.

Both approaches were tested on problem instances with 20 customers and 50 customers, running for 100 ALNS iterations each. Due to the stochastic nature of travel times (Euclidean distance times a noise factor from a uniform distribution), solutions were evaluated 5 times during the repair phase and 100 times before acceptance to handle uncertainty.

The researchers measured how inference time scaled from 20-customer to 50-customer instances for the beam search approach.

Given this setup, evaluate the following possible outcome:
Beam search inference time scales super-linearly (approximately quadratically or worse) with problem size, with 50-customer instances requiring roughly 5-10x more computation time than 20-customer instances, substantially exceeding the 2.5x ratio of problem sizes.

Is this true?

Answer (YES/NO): NO